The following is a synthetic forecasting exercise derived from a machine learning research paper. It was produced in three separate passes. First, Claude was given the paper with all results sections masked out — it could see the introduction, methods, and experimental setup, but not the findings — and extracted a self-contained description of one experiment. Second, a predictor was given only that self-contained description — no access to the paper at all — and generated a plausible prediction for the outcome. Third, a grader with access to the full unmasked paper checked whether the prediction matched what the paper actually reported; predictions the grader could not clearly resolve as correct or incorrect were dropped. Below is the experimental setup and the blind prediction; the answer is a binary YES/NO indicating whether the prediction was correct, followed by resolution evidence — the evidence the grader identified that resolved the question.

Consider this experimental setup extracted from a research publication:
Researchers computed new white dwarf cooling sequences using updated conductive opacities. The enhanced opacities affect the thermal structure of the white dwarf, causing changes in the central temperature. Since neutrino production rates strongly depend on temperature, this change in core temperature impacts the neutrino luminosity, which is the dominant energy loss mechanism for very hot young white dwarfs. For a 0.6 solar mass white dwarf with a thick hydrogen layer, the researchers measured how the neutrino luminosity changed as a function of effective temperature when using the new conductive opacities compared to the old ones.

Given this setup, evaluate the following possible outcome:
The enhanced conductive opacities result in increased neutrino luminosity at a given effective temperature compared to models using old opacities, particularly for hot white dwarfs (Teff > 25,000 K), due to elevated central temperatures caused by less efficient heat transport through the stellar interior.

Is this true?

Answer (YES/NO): YES